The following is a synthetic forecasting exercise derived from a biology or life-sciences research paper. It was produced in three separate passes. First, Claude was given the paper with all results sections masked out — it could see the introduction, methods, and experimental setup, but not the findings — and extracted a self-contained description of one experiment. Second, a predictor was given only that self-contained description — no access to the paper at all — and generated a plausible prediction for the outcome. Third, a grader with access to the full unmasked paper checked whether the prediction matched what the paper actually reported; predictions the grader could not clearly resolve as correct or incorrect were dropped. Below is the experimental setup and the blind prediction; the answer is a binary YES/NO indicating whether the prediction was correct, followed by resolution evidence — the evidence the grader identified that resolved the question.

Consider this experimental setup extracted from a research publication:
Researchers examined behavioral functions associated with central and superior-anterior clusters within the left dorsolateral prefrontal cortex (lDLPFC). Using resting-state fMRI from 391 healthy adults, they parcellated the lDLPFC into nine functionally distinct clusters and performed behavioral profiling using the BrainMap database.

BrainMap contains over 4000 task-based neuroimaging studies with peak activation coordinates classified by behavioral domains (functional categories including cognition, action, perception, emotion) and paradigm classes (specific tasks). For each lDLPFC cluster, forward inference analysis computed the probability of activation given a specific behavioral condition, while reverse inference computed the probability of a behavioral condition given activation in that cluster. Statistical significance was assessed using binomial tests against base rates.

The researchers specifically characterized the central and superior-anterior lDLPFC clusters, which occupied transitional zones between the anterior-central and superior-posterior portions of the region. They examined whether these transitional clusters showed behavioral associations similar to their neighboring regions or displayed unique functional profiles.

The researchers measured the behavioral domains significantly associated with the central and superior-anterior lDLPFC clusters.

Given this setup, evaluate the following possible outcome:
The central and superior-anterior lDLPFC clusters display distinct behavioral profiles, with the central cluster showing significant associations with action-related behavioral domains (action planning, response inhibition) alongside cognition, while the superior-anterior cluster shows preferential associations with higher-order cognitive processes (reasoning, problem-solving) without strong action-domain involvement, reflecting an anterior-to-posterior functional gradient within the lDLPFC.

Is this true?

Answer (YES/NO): NO